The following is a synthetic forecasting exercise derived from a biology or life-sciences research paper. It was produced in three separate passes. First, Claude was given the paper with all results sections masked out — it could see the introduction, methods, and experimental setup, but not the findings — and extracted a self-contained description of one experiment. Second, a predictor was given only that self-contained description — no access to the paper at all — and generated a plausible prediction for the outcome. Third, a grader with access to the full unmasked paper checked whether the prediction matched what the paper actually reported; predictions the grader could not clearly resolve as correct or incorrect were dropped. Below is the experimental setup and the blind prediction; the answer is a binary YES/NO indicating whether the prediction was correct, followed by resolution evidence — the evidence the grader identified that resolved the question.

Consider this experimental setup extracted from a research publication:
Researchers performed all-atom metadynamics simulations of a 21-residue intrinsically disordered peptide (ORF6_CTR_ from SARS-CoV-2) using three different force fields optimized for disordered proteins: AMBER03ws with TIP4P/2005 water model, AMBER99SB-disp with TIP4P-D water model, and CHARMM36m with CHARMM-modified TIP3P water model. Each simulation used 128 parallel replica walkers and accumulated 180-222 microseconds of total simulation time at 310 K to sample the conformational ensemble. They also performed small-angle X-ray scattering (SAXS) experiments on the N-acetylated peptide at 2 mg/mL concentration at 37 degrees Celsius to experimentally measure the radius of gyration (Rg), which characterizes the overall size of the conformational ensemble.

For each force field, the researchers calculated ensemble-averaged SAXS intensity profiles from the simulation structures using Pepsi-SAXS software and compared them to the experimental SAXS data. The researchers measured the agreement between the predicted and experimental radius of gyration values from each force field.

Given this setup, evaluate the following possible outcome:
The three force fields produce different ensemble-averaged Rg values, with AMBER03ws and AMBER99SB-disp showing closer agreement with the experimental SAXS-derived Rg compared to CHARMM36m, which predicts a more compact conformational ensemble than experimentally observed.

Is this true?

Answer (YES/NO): NO